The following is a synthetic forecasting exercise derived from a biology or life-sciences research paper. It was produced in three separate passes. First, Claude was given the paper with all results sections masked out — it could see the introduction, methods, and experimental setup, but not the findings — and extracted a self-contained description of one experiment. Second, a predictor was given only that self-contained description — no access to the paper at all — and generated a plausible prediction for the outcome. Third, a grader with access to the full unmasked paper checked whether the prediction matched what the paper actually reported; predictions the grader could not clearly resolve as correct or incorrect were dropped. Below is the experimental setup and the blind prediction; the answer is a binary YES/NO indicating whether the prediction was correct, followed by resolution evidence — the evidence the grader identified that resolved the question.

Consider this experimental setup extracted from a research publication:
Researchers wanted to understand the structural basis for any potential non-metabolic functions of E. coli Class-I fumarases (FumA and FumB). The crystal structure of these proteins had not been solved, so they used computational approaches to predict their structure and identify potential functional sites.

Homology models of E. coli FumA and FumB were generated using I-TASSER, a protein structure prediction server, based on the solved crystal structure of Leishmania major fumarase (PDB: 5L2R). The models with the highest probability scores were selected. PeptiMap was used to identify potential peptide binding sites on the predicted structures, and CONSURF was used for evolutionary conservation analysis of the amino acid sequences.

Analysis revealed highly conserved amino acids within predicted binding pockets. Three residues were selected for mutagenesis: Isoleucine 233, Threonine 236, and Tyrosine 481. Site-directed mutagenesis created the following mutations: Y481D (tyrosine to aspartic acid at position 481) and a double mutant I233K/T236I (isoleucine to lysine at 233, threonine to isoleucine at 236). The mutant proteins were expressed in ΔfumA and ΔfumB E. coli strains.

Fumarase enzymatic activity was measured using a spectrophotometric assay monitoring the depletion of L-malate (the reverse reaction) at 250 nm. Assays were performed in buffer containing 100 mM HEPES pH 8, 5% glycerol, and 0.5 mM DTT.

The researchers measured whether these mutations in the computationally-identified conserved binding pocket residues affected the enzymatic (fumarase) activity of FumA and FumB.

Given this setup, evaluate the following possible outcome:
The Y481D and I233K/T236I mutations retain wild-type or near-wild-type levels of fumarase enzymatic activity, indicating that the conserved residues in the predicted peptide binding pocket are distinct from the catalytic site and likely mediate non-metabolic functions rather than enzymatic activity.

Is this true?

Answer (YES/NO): NO